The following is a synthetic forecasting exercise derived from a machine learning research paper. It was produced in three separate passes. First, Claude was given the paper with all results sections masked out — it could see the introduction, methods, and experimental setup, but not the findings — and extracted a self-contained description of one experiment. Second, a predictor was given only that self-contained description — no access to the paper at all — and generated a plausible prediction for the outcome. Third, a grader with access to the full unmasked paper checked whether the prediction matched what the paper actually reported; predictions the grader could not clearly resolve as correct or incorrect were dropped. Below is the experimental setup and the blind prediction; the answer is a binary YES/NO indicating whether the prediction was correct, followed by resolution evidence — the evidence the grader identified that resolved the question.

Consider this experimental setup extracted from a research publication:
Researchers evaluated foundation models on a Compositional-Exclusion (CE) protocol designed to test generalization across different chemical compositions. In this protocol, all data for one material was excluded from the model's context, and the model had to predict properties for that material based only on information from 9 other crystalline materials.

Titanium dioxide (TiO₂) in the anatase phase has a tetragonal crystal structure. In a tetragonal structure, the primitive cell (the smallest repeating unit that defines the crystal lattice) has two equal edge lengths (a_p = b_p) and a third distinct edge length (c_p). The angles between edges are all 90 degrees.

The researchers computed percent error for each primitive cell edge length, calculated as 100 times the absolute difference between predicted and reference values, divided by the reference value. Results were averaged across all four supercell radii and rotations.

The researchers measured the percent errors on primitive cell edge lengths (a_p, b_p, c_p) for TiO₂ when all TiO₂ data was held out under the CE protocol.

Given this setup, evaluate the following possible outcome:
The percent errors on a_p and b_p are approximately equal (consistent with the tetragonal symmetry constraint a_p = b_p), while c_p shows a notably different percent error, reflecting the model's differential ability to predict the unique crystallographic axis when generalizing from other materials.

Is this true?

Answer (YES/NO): NO